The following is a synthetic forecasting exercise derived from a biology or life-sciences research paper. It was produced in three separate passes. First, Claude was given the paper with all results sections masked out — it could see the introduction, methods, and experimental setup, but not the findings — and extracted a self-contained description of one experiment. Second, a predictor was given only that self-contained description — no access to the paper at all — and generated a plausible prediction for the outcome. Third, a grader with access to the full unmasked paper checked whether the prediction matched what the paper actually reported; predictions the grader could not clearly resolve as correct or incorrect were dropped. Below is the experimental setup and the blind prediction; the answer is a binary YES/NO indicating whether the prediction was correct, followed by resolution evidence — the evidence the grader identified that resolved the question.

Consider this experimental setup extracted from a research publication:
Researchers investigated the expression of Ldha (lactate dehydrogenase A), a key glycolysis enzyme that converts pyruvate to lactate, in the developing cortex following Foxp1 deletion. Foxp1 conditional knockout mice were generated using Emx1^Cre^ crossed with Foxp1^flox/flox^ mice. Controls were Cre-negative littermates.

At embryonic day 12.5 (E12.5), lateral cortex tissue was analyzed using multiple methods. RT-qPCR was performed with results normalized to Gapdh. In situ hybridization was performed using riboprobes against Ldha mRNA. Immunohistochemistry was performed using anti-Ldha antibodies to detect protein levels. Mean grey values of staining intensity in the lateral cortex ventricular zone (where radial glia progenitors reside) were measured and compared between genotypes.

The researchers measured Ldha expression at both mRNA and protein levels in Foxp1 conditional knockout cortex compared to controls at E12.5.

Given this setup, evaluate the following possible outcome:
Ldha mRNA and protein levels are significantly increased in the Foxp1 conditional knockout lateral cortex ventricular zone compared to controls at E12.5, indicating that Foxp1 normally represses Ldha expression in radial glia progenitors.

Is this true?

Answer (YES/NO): YES